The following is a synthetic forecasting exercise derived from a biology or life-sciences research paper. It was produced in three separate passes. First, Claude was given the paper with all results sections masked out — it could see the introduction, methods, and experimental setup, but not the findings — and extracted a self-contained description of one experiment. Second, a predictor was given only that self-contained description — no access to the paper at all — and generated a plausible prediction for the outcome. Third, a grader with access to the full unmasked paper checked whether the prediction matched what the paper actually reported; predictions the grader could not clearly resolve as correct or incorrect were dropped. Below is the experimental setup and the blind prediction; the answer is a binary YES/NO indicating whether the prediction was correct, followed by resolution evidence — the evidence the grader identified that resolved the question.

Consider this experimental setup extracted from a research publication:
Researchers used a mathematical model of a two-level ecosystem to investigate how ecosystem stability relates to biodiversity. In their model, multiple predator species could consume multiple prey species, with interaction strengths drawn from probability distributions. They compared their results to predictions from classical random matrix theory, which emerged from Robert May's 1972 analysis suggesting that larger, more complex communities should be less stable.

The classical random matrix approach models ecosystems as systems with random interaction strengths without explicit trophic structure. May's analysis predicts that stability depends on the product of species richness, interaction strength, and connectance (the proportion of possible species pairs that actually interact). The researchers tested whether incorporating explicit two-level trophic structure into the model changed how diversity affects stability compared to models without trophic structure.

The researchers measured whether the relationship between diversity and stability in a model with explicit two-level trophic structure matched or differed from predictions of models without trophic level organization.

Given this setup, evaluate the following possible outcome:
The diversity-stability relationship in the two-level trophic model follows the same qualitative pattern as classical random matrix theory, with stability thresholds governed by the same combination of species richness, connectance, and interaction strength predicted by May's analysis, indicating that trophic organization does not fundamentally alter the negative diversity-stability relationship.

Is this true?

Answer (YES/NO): NO